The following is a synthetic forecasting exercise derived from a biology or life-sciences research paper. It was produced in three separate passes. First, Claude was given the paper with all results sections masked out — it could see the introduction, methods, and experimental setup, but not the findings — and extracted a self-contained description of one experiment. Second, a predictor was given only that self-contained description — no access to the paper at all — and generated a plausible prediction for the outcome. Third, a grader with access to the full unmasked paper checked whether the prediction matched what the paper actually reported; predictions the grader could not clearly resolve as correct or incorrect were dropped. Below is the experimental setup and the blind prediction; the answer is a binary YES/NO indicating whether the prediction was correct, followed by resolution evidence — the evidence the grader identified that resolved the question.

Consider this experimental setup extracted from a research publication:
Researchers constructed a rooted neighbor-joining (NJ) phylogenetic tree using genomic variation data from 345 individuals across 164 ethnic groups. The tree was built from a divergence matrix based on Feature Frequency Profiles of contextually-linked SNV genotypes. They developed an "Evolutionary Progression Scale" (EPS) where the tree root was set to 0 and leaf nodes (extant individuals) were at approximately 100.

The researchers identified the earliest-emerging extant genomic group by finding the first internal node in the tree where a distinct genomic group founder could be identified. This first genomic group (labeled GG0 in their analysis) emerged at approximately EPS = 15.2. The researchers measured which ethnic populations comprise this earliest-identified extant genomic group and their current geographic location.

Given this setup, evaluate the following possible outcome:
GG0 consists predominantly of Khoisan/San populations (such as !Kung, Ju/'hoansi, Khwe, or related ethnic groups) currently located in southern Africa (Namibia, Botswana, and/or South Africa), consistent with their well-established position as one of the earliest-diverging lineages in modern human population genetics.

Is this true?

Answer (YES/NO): YES